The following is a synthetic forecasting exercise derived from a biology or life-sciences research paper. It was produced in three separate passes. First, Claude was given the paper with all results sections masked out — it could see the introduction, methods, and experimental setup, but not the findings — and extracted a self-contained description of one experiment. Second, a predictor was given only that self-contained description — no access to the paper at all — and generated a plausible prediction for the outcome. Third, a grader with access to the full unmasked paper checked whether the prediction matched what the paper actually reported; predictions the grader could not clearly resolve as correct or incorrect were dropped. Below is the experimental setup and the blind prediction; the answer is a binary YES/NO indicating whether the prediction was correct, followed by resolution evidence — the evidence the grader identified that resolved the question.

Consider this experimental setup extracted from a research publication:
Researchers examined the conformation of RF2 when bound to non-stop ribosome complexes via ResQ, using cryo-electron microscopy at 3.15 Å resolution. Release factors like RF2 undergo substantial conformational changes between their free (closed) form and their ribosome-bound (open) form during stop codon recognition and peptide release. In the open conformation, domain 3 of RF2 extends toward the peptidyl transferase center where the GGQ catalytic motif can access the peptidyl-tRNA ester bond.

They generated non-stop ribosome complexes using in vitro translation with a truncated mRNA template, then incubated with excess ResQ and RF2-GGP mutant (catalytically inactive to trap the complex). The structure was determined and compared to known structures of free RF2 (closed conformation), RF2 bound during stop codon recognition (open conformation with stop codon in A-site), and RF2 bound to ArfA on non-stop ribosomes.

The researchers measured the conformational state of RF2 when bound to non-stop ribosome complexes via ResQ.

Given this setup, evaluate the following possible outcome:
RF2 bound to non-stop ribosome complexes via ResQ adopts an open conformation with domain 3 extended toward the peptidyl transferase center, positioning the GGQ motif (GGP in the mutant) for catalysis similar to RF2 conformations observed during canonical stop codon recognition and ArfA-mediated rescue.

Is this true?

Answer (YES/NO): YES